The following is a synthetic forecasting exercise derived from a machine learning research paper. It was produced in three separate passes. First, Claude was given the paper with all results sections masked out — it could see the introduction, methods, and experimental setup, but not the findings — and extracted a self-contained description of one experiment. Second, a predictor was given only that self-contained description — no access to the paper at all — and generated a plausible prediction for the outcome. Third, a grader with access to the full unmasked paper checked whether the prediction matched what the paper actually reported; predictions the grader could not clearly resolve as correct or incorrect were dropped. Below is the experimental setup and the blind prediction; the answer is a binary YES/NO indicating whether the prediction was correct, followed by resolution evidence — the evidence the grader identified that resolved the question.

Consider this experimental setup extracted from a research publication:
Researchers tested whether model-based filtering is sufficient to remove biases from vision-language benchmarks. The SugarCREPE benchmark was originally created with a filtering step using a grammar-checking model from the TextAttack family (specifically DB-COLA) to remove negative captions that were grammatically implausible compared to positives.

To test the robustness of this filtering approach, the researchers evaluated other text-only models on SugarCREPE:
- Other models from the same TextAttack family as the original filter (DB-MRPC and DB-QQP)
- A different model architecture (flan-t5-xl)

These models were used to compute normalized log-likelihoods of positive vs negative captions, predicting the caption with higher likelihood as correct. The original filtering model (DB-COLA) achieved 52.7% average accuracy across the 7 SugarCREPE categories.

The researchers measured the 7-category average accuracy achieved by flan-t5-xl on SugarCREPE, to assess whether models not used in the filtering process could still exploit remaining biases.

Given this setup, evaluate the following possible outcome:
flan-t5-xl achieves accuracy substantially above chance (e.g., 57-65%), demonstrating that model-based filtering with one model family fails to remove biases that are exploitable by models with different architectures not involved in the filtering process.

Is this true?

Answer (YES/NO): YES